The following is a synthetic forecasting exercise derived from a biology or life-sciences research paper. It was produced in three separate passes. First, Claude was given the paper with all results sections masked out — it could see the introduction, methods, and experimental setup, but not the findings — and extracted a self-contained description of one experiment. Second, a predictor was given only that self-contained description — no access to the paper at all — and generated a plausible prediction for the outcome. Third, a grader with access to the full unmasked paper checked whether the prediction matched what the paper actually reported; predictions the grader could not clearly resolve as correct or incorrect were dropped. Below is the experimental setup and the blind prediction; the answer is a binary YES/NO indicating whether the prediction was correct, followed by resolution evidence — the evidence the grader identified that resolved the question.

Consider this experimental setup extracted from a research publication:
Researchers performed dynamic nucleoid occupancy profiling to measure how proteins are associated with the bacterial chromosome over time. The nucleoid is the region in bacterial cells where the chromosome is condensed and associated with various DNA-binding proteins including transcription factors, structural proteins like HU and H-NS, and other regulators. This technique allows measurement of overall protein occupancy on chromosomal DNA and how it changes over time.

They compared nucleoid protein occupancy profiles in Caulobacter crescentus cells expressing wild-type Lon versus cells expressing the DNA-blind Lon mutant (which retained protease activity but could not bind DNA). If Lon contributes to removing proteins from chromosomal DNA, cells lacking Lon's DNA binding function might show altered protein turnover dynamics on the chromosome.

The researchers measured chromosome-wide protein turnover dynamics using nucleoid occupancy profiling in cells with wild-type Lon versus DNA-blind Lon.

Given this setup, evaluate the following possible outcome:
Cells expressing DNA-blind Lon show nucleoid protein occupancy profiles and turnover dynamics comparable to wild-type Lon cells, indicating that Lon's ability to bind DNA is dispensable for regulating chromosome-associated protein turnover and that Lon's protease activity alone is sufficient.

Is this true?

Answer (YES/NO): NO